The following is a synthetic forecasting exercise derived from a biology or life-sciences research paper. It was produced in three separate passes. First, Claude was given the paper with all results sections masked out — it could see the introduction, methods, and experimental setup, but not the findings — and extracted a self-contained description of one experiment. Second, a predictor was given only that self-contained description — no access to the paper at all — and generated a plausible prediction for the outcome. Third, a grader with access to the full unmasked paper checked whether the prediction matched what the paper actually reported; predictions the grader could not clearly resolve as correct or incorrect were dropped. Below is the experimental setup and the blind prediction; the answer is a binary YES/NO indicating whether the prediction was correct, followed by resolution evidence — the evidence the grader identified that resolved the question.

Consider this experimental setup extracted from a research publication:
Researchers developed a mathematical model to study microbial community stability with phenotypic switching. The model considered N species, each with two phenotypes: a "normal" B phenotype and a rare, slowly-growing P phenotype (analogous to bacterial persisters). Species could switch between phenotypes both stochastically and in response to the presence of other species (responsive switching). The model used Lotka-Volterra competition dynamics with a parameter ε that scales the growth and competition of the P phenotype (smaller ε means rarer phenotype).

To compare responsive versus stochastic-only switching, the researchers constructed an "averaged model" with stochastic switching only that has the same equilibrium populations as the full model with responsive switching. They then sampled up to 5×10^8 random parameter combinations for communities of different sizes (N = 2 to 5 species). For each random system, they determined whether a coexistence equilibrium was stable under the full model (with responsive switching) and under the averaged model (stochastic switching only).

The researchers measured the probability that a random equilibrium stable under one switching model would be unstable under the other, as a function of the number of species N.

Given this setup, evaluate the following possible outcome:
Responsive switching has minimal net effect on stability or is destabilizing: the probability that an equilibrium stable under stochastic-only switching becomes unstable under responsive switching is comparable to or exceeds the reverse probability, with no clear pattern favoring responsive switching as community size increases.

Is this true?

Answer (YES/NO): YES